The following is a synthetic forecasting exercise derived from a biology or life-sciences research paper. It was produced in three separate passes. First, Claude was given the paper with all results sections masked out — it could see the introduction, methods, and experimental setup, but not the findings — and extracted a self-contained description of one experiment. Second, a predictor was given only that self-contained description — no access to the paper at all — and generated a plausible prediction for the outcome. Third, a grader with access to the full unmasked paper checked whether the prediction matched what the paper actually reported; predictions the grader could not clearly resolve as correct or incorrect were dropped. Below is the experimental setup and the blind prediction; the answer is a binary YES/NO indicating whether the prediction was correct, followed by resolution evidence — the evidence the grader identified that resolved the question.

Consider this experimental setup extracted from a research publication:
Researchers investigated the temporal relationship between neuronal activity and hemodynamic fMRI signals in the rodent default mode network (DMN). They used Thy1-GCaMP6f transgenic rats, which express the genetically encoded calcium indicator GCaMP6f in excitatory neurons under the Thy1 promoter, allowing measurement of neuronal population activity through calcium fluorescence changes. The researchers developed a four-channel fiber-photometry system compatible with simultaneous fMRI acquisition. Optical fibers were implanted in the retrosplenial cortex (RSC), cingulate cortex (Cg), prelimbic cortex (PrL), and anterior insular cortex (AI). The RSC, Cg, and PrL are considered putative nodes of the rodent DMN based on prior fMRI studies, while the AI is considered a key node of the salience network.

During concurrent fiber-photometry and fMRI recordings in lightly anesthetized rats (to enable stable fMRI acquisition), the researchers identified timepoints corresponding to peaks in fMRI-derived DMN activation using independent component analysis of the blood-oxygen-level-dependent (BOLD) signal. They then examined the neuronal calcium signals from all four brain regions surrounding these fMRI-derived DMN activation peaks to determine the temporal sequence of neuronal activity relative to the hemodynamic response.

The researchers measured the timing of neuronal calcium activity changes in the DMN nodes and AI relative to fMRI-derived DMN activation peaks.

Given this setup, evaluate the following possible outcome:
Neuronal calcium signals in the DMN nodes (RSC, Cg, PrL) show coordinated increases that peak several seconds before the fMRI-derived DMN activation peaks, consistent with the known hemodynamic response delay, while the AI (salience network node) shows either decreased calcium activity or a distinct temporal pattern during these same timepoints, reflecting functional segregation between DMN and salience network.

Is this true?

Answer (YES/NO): YES